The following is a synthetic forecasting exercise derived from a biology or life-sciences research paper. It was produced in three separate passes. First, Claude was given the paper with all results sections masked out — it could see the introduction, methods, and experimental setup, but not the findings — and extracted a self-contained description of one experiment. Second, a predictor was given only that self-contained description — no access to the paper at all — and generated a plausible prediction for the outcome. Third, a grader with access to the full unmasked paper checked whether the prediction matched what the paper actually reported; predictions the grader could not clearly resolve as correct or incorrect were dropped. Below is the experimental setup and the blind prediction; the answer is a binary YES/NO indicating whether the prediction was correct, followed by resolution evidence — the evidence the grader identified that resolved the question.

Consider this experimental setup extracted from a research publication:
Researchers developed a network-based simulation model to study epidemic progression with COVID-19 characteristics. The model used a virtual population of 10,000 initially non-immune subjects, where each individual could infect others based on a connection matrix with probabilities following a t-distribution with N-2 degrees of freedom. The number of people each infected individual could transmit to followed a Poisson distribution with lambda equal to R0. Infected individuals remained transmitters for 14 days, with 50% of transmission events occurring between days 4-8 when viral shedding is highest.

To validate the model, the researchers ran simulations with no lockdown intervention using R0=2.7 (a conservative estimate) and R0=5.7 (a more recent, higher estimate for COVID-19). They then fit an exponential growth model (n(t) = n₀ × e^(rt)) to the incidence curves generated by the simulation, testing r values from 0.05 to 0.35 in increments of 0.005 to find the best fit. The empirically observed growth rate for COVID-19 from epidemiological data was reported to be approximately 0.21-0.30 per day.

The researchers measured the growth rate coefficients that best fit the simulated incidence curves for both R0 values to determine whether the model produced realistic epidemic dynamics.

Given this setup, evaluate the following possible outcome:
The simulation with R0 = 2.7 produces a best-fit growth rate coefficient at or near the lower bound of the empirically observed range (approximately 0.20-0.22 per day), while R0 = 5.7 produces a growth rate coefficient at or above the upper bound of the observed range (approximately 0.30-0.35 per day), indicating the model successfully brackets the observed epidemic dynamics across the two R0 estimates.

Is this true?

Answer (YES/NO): NO